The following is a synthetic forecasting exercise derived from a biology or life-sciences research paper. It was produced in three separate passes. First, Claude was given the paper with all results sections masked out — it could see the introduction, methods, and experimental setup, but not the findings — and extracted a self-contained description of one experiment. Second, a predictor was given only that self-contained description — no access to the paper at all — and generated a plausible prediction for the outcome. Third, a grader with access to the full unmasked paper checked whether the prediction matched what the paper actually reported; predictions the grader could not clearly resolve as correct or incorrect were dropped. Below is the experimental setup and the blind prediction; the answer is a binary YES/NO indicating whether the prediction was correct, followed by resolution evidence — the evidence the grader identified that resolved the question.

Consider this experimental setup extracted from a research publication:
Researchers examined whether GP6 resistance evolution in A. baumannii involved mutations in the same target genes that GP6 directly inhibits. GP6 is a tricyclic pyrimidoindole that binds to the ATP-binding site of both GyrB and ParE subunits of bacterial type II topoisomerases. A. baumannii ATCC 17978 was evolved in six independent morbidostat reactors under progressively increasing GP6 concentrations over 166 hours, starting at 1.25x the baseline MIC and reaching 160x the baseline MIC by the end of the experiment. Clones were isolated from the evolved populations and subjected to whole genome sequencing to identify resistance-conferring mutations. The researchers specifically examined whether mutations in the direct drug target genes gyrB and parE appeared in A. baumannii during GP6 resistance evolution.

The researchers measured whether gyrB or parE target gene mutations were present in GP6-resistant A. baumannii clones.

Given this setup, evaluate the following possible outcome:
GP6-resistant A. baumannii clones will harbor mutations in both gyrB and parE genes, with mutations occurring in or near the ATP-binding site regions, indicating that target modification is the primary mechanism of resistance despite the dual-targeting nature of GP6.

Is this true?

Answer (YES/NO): NO